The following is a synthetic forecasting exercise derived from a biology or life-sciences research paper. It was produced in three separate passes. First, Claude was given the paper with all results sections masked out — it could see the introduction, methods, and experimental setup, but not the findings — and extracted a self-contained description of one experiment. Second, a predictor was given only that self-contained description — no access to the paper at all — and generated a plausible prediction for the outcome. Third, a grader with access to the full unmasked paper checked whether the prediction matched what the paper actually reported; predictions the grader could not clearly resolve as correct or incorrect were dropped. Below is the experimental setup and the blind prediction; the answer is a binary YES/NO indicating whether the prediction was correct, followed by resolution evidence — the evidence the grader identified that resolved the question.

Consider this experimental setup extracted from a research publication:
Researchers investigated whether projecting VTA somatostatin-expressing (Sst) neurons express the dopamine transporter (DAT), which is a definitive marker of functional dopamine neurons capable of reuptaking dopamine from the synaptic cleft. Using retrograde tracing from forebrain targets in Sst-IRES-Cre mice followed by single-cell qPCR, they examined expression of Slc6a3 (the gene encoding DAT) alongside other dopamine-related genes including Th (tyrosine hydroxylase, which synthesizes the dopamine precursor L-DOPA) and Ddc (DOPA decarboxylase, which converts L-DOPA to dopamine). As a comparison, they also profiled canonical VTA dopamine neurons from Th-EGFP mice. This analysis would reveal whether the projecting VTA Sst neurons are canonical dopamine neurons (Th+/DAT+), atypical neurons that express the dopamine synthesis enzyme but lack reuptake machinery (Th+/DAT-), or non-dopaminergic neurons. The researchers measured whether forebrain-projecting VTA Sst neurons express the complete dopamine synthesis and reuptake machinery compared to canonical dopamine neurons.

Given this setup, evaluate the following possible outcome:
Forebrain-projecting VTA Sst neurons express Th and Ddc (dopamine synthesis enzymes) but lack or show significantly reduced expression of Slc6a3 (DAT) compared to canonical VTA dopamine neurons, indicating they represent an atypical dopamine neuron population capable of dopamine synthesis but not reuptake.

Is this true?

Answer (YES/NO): NO